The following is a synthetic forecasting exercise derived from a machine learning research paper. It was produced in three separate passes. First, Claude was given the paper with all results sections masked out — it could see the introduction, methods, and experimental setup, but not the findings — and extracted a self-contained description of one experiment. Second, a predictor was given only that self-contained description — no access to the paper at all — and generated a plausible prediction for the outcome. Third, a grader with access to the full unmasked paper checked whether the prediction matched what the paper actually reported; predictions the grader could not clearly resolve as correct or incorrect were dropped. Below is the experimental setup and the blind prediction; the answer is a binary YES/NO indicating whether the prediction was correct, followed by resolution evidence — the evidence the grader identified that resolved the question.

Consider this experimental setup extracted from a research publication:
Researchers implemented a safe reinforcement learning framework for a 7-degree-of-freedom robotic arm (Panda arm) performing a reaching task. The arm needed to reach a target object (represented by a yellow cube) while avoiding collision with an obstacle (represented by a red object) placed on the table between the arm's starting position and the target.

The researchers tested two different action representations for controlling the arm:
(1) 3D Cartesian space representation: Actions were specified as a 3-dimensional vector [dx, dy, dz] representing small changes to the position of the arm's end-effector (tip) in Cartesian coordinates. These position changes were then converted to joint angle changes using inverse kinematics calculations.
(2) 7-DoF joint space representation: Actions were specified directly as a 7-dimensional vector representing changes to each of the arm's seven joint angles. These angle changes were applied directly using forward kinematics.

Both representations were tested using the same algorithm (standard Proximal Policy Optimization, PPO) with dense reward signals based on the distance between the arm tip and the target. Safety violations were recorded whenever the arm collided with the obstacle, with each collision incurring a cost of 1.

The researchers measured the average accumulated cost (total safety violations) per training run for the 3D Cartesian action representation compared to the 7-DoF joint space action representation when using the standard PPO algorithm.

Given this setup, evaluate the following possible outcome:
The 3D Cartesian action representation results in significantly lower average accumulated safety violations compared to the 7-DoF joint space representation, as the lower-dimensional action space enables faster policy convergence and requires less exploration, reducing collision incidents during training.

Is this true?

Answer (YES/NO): NO